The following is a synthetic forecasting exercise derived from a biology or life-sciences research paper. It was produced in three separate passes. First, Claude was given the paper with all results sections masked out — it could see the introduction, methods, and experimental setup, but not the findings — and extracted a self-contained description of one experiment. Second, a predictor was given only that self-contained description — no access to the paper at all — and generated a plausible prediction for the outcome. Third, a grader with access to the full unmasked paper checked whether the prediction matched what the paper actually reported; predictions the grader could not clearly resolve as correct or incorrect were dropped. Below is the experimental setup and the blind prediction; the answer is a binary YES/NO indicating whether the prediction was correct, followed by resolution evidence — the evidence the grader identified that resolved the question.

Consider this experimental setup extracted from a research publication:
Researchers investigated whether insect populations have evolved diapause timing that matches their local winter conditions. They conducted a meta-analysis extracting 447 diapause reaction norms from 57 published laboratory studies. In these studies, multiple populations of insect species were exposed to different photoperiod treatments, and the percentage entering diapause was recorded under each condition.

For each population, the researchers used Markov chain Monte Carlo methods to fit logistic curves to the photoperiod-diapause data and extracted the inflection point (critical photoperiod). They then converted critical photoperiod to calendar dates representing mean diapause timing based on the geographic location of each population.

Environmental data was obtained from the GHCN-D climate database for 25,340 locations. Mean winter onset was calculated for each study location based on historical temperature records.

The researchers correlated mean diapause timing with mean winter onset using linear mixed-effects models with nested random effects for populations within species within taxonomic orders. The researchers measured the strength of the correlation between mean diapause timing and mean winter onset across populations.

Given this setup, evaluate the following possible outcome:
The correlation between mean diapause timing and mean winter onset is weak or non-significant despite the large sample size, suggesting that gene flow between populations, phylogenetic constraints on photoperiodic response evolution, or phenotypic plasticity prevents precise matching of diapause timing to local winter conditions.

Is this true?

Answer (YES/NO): NO